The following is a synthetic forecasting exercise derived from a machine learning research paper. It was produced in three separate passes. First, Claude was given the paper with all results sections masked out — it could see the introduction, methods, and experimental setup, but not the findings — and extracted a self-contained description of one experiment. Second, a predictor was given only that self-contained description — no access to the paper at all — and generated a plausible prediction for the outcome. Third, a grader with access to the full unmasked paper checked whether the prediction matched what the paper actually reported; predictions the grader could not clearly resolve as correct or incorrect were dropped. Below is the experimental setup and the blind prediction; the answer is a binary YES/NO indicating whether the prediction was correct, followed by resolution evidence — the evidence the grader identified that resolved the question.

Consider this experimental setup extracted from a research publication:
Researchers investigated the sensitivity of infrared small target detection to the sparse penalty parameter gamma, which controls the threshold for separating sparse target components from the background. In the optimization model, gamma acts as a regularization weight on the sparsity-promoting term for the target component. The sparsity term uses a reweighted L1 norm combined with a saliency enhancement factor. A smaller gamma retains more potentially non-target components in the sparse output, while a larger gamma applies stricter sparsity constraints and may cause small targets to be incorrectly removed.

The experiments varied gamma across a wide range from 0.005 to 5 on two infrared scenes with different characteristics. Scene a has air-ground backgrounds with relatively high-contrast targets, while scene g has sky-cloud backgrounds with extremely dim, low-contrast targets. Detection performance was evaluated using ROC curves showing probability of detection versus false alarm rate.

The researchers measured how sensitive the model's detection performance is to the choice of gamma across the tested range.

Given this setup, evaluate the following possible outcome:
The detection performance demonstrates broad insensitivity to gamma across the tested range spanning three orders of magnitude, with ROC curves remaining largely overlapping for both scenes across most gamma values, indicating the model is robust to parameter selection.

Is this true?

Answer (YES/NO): NO